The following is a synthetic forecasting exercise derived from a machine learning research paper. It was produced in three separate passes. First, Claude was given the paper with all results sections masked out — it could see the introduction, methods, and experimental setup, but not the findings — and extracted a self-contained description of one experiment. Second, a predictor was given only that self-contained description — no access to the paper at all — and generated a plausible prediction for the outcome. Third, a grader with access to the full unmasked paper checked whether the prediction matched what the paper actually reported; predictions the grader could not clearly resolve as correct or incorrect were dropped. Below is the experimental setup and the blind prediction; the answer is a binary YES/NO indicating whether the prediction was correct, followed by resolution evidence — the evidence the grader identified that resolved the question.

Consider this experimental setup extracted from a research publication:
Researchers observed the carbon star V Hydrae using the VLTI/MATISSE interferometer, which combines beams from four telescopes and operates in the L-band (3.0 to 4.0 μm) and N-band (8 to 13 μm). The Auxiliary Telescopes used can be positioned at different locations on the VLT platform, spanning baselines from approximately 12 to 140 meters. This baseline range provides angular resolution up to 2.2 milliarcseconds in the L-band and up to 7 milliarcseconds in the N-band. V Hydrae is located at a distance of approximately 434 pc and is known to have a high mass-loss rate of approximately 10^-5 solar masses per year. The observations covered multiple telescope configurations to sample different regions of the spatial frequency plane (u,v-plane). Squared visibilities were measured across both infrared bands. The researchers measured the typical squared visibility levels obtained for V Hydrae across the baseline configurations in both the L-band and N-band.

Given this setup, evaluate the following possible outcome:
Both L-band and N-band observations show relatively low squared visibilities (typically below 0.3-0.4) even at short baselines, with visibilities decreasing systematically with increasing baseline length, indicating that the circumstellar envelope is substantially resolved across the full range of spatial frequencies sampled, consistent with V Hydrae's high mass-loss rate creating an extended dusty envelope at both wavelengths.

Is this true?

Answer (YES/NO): YES